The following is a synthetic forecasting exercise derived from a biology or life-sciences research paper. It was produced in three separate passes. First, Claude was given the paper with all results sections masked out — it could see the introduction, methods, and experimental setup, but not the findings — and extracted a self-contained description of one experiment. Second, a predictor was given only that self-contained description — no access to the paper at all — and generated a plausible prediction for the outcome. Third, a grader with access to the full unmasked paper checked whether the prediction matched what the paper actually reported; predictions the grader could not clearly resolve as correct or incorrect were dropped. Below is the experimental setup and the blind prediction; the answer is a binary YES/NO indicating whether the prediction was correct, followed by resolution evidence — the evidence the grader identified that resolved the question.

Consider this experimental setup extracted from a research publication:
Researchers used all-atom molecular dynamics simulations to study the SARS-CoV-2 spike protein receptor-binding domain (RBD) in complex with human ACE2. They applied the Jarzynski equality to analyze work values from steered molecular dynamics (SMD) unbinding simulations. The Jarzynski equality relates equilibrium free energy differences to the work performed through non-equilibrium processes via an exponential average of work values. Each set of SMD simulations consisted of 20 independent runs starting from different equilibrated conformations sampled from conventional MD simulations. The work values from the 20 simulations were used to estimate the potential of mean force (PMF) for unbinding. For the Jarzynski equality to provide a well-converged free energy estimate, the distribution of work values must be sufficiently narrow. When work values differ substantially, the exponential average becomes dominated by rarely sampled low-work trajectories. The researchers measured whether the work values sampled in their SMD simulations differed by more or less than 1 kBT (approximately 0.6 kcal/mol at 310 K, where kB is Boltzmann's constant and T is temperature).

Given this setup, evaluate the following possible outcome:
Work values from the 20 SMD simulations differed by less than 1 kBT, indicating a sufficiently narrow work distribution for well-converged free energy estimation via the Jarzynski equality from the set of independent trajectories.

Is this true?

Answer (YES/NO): NO